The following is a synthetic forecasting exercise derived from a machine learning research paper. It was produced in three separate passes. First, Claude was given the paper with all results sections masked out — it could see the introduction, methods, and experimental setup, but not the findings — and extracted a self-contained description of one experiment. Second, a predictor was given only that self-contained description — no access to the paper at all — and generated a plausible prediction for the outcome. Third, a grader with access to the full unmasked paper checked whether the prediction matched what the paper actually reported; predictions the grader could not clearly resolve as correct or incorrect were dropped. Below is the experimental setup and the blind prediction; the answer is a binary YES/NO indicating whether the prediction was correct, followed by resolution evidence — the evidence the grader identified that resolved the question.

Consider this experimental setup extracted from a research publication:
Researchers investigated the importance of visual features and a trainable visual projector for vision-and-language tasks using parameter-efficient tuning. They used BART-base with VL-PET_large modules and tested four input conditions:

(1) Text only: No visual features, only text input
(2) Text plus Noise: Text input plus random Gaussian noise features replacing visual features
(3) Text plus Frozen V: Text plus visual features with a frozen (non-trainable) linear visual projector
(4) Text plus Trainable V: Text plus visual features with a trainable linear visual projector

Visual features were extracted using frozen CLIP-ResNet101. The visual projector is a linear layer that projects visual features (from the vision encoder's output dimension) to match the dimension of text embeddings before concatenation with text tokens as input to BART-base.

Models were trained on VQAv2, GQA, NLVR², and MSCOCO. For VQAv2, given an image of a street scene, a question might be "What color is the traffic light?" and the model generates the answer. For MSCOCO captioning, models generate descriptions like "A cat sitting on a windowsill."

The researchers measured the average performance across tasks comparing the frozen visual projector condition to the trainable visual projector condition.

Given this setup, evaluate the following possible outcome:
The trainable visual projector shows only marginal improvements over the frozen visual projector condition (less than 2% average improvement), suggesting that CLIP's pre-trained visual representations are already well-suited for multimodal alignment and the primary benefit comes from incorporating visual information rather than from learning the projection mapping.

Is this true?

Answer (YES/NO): NO